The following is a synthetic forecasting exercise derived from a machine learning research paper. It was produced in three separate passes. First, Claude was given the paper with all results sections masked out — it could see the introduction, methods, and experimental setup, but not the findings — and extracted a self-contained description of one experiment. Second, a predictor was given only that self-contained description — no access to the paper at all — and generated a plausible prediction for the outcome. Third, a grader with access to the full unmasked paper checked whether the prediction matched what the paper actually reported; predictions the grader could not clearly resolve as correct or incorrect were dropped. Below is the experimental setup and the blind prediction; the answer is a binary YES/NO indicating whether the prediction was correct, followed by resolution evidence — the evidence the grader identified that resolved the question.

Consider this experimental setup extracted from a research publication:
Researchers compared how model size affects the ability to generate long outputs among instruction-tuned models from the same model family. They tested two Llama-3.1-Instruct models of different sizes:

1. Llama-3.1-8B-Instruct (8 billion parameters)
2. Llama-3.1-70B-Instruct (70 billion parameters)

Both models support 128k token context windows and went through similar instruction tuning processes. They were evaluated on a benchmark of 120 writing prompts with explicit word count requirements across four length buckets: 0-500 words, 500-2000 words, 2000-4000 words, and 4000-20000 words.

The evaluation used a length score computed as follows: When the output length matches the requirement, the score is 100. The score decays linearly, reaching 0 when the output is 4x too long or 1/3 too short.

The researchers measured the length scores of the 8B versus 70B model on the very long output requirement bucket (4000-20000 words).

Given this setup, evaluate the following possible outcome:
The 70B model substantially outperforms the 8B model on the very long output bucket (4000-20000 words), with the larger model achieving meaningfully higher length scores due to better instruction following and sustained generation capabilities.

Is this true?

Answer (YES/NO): NO